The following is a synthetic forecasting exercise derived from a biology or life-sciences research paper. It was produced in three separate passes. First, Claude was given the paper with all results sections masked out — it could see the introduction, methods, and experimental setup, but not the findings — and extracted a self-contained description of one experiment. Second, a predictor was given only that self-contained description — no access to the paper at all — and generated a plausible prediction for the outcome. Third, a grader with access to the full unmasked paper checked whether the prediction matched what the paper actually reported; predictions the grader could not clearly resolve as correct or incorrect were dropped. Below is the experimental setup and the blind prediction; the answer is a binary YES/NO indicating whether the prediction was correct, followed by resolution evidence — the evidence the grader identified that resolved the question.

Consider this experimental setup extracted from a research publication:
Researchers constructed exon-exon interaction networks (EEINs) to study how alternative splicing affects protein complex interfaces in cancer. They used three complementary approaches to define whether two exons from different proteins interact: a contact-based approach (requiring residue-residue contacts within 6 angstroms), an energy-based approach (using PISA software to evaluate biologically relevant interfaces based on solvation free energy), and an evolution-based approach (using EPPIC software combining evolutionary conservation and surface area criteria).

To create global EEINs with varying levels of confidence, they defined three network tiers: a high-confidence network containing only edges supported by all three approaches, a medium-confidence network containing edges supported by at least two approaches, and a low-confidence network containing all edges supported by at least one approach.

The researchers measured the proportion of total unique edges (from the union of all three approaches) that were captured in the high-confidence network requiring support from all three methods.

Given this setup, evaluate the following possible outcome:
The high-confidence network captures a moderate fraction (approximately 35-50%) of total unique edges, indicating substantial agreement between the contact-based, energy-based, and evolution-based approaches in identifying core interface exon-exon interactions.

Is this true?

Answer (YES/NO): NO